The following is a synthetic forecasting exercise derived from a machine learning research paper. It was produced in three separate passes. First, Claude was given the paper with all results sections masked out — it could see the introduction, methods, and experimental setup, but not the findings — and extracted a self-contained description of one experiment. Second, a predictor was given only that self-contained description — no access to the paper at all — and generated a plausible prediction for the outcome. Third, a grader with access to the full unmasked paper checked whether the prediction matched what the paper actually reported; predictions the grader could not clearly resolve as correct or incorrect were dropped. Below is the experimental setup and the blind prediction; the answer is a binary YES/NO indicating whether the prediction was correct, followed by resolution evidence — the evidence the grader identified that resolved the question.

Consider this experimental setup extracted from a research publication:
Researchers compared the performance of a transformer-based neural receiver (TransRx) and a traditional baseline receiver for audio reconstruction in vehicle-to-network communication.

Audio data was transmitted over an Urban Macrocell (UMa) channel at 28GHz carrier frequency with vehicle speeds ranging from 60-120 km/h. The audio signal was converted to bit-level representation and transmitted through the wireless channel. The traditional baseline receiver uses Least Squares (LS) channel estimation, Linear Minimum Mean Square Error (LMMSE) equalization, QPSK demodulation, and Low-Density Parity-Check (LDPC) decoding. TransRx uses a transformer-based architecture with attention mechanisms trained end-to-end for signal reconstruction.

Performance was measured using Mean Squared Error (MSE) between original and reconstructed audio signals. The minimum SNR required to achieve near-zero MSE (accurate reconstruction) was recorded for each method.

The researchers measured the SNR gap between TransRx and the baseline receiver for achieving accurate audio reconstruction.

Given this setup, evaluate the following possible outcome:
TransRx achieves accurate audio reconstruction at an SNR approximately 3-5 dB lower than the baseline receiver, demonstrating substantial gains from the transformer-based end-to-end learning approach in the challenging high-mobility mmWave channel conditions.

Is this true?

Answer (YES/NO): YES